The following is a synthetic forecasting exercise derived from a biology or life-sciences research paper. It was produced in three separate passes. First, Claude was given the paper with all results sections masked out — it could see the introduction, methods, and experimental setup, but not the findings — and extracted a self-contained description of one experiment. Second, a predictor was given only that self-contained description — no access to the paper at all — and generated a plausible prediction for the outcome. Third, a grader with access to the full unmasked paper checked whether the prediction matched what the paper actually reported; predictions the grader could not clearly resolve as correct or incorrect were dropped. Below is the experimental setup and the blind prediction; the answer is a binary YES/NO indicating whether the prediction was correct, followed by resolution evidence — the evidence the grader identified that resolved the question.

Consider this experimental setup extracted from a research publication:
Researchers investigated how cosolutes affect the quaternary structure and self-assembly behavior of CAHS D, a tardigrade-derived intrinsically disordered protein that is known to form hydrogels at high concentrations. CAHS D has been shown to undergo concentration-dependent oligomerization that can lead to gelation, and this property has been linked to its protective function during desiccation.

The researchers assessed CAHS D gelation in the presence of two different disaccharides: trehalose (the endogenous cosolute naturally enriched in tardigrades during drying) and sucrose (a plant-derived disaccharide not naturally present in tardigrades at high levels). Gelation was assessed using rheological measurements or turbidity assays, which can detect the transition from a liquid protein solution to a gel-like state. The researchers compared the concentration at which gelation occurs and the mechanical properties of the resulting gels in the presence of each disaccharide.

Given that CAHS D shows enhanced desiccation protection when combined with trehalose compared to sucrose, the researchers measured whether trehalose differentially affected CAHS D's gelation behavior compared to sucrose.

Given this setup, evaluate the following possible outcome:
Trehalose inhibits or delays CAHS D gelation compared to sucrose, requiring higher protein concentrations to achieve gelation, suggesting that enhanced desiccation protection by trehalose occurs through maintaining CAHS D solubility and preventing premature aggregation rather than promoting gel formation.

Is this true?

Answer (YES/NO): NO